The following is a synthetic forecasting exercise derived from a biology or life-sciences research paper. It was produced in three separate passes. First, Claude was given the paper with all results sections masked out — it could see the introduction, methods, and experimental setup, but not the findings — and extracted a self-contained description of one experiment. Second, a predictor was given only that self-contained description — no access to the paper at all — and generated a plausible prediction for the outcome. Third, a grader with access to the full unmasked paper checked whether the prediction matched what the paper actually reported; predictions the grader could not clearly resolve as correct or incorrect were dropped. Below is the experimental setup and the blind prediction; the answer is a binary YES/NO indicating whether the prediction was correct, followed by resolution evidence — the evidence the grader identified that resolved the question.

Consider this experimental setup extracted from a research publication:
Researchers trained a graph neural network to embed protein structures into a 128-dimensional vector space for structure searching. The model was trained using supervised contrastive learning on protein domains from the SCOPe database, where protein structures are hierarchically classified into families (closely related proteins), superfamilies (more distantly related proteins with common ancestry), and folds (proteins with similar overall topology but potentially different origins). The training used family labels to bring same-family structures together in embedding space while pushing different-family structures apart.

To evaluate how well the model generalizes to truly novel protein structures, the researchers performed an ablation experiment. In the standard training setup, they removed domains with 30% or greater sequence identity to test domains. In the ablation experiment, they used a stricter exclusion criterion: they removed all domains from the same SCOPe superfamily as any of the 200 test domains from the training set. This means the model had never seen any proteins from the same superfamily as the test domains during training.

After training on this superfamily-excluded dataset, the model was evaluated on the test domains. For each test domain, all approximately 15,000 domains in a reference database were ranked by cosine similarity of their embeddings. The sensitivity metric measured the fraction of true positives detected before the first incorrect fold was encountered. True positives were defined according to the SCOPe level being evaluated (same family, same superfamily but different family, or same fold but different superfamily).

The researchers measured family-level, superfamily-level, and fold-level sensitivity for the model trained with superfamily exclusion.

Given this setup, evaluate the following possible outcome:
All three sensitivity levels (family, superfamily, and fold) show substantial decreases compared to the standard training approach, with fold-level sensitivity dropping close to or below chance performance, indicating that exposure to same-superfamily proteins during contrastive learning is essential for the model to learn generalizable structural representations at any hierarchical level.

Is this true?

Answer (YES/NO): NO